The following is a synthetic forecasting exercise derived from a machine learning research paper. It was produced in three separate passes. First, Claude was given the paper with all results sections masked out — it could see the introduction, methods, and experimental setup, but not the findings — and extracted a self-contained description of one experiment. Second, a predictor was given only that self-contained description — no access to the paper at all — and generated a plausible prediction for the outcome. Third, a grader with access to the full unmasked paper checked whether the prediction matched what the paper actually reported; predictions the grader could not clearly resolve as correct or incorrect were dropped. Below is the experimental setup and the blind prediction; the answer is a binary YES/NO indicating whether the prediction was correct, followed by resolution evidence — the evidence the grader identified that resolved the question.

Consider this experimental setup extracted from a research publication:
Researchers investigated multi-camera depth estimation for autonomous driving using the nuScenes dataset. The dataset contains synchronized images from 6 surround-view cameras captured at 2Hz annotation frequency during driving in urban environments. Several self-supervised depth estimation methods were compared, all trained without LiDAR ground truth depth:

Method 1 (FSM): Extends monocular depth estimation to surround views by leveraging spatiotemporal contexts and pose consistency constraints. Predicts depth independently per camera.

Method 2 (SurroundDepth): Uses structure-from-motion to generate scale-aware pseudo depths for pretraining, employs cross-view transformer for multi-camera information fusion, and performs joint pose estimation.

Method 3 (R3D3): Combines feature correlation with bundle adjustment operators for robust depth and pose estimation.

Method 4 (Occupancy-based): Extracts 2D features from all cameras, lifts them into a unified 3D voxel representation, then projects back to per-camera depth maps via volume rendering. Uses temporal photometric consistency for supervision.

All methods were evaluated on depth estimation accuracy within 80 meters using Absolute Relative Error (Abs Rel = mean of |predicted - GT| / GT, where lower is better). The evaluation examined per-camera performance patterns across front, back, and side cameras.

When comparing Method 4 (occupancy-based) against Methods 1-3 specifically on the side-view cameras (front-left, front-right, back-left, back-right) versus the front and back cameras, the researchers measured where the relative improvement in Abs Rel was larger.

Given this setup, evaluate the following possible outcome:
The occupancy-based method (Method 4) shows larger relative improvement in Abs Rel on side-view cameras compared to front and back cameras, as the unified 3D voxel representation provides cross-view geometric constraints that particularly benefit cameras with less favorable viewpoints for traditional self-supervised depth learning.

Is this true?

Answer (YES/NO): NO